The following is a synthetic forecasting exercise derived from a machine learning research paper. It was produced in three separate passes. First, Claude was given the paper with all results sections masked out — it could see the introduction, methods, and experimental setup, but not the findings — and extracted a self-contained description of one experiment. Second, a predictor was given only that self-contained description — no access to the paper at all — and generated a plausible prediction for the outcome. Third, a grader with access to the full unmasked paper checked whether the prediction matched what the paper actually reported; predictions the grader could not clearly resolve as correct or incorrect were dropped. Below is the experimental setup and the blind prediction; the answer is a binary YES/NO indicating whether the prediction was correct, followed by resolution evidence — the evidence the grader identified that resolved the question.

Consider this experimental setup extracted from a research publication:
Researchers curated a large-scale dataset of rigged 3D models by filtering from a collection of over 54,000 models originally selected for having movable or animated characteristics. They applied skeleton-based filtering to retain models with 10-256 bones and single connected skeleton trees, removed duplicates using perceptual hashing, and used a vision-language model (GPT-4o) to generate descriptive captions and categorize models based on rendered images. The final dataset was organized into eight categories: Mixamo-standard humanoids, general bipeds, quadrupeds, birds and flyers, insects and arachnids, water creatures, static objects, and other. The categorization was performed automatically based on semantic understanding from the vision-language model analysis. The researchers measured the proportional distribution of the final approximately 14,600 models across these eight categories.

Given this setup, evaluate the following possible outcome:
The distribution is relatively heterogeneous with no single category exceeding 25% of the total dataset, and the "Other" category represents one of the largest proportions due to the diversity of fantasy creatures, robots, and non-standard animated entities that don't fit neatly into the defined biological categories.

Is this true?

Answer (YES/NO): NO